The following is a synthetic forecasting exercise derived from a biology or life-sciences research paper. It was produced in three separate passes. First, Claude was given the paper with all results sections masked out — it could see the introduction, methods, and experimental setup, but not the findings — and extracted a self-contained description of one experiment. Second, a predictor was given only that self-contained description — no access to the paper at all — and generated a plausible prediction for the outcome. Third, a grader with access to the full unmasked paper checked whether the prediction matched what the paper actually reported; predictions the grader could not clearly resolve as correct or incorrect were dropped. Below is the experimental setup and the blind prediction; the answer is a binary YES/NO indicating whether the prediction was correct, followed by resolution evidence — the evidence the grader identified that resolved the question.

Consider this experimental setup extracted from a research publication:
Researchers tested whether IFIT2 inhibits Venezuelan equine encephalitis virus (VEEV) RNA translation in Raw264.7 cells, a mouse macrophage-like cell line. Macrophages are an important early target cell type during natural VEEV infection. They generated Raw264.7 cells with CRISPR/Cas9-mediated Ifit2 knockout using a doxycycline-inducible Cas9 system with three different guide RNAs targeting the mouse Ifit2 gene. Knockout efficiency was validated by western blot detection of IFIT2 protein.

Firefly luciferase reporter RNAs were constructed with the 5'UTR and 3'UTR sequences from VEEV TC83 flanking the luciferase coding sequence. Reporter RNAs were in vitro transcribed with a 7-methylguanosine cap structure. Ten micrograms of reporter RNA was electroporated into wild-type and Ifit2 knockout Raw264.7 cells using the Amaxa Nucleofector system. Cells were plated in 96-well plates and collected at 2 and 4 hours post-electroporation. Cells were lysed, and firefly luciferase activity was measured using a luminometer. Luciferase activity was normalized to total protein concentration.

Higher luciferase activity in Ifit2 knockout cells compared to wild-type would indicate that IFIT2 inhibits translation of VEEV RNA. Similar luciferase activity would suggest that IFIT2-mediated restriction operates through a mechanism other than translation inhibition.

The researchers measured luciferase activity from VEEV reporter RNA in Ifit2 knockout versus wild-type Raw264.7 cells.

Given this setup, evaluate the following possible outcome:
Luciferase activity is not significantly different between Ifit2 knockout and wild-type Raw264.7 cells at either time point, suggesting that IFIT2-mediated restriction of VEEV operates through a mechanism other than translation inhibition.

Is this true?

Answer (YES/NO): NO